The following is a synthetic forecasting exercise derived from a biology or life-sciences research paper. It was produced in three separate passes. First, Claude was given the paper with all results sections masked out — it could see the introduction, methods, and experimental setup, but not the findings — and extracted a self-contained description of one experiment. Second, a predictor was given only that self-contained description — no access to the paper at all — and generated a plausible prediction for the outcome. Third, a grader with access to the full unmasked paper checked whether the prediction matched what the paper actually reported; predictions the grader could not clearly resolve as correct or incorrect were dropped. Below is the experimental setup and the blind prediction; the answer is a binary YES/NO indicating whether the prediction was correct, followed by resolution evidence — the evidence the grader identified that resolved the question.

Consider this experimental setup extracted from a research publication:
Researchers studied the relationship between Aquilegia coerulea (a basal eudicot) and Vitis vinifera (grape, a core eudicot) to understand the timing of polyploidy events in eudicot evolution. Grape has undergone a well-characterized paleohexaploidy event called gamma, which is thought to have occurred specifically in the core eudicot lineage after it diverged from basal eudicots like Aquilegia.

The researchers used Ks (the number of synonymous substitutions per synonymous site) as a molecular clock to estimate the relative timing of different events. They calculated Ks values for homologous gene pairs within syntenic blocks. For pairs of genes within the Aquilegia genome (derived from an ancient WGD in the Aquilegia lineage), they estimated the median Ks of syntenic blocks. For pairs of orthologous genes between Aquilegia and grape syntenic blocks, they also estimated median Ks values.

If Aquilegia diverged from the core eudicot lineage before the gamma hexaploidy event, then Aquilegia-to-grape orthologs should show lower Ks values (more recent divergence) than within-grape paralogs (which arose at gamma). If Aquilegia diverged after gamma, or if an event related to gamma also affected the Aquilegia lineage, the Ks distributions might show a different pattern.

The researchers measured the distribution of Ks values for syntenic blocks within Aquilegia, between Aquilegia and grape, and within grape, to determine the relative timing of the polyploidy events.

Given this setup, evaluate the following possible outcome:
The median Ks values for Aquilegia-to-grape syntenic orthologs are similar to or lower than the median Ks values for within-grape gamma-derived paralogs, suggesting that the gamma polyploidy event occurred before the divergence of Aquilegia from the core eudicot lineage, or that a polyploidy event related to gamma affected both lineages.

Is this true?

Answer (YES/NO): YES